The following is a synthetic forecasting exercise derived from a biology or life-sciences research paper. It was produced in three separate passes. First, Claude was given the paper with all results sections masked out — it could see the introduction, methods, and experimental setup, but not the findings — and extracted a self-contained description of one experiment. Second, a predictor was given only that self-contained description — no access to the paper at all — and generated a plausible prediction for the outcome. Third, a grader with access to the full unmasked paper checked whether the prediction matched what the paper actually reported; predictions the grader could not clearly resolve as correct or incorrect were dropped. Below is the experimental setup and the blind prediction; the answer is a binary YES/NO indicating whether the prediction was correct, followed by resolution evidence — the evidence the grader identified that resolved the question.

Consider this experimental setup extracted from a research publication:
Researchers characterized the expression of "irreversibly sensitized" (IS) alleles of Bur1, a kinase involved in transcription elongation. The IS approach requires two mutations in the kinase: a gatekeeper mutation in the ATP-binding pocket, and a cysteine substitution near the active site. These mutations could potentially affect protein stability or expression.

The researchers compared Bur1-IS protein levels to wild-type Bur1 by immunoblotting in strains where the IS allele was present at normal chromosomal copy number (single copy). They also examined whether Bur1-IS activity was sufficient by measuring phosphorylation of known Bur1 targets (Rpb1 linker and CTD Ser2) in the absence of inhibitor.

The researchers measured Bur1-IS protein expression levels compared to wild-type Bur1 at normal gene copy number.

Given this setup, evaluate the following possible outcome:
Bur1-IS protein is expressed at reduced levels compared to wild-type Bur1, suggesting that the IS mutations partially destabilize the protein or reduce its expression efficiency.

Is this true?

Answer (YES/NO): YES